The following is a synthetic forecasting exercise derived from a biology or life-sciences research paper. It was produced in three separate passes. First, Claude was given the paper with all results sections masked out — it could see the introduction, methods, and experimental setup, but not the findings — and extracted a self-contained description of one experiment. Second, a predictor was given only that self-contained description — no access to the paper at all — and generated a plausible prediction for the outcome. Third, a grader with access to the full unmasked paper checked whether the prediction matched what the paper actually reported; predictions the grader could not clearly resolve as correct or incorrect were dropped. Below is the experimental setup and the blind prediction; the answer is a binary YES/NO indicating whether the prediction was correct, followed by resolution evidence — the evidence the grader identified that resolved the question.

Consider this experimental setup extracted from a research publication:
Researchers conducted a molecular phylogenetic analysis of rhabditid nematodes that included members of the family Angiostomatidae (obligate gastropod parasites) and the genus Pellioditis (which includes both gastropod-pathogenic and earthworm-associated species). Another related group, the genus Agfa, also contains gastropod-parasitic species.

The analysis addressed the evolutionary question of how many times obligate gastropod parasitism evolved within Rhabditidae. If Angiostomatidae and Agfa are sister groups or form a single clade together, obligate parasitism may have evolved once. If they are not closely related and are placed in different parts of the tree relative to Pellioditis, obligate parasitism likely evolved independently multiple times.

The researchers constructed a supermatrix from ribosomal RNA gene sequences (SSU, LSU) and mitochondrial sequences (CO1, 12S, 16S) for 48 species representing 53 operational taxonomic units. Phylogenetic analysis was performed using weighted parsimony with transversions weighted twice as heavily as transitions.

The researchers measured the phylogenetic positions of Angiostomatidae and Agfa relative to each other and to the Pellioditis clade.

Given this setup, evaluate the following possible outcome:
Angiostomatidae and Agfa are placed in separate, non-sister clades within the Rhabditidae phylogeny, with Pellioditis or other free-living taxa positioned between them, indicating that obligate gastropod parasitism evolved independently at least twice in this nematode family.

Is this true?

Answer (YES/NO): YES